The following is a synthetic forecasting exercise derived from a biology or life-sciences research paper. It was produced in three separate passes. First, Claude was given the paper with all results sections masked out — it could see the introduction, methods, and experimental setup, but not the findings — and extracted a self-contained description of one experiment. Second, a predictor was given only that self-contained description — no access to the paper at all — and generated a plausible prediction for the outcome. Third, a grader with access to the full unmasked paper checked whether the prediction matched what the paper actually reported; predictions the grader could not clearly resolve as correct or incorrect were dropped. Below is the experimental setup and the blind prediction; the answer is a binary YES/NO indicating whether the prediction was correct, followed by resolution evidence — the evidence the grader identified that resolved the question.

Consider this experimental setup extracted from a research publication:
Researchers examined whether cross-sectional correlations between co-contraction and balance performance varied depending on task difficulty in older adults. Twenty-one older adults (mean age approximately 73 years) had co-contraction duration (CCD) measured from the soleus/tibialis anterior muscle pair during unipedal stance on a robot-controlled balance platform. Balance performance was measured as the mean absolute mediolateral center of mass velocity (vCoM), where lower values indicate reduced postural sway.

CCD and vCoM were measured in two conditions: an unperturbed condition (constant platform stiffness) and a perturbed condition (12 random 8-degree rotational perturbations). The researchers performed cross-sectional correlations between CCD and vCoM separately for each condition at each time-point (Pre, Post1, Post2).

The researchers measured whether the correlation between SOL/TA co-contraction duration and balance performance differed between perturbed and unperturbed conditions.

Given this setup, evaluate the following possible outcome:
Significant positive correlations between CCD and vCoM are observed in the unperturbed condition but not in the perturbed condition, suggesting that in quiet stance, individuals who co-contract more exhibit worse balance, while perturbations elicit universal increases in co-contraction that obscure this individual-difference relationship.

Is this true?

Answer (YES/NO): NO